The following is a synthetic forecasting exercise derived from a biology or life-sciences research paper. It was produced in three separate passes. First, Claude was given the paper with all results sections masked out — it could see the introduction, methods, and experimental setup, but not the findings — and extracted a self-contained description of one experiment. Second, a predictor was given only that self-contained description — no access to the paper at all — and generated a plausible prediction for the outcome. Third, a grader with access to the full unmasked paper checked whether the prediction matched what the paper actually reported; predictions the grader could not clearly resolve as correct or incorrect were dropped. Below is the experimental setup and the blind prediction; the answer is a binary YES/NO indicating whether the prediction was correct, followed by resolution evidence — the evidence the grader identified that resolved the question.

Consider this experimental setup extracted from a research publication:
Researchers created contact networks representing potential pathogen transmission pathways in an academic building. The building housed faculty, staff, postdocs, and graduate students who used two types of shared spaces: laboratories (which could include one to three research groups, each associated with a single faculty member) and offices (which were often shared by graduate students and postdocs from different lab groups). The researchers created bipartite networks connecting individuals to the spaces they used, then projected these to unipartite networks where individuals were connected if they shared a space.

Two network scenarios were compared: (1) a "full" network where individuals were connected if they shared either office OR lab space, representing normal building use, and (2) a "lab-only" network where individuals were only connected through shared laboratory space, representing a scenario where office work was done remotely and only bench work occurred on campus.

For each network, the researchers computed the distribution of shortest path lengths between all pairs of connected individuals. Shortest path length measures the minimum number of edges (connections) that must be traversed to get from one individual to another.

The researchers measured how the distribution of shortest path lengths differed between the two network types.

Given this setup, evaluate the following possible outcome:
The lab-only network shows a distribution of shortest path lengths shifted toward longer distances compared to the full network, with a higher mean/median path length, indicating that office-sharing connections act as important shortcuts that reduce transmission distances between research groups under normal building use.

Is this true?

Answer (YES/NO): NO